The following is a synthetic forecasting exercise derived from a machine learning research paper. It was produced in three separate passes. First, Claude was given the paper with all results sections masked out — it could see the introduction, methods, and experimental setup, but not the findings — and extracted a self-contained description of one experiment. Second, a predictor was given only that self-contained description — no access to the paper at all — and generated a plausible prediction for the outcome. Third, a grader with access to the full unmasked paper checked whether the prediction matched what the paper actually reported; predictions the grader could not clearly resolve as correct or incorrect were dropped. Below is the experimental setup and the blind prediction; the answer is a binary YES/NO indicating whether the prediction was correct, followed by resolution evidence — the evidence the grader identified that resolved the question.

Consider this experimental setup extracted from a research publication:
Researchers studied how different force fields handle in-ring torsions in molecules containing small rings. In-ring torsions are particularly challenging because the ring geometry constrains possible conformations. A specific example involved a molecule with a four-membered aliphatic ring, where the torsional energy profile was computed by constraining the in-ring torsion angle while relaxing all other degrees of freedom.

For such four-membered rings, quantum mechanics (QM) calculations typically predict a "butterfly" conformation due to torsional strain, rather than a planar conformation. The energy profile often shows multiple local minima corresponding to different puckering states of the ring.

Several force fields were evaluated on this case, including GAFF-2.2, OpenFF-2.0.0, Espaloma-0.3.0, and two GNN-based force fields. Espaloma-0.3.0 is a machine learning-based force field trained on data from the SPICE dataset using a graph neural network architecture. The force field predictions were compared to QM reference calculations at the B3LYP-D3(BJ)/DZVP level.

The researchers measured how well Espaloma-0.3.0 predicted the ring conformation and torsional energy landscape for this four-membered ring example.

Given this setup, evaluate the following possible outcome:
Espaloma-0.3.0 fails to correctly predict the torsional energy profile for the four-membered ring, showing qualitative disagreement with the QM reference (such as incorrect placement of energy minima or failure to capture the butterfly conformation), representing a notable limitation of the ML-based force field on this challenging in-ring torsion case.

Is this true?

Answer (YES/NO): YES